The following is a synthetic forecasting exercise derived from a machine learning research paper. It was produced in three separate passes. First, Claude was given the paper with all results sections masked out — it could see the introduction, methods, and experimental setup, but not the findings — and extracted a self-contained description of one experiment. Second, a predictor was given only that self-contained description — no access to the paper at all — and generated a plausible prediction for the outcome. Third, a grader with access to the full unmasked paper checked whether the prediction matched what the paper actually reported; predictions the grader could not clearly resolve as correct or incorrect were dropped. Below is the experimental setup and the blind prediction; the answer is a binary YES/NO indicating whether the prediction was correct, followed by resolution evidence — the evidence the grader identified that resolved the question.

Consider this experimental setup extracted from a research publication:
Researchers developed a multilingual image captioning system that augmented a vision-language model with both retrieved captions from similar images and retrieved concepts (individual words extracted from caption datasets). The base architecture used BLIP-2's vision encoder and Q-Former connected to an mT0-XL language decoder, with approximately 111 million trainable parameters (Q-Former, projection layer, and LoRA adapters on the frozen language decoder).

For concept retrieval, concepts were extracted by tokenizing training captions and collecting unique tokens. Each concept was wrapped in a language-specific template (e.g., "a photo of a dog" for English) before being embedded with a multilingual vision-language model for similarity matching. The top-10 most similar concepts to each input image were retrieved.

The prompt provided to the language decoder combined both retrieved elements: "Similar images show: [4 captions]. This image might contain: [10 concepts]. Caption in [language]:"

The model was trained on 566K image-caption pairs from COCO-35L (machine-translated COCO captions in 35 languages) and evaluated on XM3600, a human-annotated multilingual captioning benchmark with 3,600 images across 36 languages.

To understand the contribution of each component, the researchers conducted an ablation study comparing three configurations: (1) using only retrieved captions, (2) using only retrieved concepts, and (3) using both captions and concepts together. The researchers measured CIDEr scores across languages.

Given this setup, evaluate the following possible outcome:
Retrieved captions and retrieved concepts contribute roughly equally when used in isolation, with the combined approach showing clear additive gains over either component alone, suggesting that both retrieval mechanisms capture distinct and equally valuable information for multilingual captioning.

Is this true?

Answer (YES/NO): YES